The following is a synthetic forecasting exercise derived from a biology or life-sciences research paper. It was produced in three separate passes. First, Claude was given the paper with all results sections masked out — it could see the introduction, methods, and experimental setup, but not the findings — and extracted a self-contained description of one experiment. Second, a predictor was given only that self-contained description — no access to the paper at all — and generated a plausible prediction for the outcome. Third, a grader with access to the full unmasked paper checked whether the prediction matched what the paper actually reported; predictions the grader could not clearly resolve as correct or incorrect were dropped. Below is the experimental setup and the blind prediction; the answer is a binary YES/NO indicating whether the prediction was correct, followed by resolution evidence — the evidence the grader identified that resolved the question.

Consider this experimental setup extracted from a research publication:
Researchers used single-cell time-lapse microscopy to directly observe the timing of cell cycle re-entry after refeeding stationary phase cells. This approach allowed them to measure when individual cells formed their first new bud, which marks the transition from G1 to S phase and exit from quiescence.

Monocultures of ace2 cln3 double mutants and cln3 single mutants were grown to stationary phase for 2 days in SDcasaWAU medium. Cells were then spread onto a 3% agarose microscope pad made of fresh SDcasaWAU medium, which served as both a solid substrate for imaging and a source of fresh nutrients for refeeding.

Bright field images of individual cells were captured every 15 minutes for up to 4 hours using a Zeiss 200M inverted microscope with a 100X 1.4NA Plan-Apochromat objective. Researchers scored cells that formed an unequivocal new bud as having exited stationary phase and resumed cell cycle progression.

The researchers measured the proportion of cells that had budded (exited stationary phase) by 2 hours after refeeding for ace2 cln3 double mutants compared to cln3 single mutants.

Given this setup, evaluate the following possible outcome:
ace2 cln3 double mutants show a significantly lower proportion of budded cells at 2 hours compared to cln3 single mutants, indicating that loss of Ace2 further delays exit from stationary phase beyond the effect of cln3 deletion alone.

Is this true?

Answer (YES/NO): NO